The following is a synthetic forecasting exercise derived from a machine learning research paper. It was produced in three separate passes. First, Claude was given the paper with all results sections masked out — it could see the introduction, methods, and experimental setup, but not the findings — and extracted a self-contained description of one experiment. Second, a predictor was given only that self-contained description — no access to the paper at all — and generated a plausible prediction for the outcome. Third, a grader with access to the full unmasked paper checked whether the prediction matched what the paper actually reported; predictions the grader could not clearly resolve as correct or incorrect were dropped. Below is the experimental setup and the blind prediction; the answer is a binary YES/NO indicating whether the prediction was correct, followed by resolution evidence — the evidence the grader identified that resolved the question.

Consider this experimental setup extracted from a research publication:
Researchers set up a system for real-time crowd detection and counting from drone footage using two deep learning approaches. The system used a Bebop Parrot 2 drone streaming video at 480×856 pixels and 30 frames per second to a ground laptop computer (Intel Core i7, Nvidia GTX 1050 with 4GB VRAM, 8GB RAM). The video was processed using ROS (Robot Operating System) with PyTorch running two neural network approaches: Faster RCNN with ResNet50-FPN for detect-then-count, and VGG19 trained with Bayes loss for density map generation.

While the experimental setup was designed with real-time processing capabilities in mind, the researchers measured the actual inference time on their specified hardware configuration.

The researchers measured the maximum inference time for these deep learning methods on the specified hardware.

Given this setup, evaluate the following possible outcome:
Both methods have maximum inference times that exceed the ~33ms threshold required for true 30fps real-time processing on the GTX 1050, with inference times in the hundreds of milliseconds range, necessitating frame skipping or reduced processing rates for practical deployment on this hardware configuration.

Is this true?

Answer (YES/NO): NO